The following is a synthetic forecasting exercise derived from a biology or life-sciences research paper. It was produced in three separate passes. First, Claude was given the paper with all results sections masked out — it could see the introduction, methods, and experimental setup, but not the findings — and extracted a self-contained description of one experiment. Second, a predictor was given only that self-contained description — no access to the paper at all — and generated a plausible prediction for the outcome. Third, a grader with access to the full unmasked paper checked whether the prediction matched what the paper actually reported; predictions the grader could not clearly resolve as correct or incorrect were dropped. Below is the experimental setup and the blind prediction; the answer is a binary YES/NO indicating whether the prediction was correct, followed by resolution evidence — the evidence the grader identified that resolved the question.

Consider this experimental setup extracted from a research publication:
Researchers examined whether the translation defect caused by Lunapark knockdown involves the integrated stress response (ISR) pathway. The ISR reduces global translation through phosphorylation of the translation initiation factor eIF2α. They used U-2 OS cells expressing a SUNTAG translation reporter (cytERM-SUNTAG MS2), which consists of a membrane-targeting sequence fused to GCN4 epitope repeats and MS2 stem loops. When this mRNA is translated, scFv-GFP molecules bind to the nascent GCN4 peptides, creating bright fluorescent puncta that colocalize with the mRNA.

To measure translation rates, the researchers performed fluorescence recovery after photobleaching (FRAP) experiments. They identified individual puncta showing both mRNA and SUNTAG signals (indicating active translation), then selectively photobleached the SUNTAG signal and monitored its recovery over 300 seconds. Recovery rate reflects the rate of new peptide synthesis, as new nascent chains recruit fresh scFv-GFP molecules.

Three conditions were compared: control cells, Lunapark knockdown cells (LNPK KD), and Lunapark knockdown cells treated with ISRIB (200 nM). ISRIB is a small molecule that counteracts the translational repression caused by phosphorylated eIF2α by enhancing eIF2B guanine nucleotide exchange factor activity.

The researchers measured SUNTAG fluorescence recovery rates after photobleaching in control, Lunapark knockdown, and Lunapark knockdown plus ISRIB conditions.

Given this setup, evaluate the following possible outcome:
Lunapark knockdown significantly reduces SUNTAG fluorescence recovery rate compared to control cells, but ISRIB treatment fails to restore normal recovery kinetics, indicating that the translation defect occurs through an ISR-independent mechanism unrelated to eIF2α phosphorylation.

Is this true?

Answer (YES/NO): NO